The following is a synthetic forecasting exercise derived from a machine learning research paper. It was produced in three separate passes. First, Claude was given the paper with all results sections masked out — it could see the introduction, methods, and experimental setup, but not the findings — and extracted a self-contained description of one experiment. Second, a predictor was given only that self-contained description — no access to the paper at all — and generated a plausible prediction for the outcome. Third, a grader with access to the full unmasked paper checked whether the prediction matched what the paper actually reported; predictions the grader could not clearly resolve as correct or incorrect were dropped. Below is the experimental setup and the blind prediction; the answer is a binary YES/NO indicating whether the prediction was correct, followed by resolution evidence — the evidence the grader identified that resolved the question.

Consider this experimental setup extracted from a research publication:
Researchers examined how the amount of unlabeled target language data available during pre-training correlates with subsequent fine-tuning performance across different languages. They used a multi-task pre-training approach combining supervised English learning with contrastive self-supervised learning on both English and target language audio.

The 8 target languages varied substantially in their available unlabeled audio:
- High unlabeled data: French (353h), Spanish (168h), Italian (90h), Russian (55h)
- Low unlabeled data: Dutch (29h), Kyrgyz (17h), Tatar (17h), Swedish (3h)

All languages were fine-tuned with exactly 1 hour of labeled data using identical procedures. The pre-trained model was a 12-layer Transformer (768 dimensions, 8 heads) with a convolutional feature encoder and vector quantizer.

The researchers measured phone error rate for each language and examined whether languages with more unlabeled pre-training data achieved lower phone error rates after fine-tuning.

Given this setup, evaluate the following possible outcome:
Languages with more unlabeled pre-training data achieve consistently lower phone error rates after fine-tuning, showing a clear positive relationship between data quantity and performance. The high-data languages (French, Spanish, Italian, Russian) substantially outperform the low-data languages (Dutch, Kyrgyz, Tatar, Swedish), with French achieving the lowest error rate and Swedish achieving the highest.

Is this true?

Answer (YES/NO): NO